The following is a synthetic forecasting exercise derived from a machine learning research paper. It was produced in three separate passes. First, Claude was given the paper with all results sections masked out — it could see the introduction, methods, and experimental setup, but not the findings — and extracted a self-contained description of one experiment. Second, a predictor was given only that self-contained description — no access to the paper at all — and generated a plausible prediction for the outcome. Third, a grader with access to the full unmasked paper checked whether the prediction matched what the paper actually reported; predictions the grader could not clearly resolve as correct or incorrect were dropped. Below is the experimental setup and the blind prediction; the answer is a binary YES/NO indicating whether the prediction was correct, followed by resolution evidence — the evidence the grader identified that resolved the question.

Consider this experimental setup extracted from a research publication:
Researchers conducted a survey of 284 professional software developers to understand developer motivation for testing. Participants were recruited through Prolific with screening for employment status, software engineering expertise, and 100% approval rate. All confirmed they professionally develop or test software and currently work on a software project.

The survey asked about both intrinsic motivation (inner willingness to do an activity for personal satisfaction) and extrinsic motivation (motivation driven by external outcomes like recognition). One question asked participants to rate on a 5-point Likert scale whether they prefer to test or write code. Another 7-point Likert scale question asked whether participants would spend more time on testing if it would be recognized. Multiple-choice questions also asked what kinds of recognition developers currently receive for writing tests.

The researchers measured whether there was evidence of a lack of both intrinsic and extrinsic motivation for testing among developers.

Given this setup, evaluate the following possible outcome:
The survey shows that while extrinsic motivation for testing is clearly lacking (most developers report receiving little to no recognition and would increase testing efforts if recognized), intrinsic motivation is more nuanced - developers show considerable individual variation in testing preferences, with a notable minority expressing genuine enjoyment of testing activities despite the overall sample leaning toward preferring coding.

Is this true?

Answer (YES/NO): NO